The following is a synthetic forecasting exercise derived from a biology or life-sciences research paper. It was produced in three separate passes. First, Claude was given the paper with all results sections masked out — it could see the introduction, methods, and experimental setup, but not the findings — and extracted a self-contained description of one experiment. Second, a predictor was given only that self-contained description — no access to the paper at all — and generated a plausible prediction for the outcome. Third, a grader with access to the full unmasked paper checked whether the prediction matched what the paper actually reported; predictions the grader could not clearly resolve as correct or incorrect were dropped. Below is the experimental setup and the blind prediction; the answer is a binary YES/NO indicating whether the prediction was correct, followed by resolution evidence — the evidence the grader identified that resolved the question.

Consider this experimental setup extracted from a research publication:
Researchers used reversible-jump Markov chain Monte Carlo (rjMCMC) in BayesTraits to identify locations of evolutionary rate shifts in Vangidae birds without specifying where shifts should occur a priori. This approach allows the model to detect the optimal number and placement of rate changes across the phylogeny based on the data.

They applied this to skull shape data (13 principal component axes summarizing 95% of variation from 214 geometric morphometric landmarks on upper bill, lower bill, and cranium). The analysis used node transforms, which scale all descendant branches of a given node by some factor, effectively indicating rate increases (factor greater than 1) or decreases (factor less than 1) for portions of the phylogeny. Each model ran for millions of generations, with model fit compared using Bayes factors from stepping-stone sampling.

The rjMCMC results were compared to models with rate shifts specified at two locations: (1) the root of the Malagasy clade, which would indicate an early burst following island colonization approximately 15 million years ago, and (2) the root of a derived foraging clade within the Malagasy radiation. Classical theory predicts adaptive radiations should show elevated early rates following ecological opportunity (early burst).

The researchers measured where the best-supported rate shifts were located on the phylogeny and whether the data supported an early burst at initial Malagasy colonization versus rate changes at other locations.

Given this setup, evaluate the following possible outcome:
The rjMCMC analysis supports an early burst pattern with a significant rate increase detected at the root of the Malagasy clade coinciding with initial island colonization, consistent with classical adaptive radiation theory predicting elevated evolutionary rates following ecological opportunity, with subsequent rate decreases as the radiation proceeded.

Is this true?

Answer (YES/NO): NO